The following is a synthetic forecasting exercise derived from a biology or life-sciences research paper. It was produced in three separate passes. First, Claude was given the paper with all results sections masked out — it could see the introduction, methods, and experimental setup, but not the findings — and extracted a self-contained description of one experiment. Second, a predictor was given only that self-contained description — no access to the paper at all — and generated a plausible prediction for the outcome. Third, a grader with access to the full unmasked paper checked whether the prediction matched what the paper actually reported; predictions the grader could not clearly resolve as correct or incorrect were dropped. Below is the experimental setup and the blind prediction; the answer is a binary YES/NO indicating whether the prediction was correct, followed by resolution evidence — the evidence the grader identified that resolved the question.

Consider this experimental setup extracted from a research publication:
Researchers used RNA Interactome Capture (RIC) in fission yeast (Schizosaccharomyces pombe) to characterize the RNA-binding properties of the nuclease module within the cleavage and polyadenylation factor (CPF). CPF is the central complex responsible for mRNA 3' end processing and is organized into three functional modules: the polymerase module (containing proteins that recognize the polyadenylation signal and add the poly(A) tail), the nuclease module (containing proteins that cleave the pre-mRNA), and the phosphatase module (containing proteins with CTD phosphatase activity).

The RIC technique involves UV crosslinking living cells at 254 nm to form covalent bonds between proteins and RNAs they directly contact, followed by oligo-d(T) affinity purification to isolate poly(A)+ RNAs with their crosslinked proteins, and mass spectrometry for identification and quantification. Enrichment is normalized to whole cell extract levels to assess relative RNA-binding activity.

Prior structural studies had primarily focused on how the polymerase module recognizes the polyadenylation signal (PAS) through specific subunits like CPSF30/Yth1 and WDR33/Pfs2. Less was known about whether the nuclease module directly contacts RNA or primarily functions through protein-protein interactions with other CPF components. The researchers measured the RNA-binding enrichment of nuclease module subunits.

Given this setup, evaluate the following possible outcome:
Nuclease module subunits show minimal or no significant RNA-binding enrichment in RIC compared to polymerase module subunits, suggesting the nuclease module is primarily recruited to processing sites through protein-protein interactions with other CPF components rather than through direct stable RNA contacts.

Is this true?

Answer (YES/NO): NO